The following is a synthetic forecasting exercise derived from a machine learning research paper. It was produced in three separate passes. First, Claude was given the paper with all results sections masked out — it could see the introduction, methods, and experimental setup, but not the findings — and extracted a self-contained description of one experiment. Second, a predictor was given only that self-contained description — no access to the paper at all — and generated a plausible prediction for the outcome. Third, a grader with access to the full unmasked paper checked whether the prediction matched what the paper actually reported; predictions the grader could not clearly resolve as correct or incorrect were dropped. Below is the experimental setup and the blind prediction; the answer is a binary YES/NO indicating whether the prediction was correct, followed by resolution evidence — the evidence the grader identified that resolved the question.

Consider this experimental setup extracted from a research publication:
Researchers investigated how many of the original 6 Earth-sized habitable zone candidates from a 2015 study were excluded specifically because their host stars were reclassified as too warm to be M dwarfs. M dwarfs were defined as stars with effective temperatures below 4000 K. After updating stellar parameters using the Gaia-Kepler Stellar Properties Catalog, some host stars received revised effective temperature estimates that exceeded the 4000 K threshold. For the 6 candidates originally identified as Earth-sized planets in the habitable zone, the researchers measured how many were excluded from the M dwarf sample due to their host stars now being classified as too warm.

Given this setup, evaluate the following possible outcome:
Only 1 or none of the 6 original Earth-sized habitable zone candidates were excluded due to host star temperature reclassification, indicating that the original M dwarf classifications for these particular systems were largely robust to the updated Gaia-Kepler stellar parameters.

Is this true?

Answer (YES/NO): NO